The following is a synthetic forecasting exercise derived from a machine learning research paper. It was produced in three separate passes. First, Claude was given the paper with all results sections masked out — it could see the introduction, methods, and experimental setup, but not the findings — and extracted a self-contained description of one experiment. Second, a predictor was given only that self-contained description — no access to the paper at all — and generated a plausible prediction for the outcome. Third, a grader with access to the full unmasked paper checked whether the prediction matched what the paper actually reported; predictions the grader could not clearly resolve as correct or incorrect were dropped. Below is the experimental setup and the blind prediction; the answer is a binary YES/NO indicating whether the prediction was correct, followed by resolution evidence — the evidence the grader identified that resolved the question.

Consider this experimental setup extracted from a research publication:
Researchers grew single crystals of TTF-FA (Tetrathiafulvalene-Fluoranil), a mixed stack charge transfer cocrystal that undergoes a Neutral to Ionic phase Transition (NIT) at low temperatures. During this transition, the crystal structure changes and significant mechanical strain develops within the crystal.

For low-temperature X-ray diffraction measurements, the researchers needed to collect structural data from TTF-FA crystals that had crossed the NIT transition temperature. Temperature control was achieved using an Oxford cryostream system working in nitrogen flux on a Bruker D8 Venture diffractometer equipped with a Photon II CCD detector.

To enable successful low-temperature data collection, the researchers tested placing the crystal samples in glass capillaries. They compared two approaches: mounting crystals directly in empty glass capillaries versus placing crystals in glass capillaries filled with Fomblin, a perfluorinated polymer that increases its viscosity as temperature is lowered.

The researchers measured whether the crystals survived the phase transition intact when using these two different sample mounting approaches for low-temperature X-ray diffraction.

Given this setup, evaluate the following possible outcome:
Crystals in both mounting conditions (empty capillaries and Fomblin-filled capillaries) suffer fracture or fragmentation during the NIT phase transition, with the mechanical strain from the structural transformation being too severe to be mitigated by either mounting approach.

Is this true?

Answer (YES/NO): NO